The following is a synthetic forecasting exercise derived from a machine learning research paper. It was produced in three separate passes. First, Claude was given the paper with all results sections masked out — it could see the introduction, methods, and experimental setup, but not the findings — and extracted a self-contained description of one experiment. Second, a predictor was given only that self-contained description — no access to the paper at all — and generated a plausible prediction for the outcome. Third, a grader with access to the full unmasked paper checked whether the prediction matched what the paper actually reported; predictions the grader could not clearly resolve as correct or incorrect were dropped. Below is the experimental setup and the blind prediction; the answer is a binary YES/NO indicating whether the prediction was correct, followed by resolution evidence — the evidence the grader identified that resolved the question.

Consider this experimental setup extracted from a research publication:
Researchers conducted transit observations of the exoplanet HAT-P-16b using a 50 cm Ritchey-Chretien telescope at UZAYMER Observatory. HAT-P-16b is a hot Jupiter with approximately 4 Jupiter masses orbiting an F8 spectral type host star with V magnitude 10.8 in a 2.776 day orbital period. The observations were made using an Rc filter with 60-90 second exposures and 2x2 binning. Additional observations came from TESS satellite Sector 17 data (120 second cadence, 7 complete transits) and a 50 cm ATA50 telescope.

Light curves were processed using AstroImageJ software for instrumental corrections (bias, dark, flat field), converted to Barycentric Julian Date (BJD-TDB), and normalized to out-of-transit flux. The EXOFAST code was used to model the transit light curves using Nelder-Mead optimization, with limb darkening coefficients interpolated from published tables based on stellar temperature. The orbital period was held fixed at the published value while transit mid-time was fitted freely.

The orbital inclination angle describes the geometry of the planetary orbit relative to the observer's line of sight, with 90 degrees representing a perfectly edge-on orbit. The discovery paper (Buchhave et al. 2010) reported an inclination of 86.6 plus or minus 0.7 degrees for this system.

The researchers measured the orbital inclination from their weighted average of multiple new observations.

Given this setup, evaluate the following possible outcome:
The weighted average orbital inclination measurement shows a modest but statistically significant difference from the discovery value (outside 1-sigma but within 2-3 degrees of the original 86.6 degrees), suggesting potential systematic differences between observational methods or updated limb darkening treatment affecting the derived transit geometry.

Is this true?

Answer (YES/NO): NO